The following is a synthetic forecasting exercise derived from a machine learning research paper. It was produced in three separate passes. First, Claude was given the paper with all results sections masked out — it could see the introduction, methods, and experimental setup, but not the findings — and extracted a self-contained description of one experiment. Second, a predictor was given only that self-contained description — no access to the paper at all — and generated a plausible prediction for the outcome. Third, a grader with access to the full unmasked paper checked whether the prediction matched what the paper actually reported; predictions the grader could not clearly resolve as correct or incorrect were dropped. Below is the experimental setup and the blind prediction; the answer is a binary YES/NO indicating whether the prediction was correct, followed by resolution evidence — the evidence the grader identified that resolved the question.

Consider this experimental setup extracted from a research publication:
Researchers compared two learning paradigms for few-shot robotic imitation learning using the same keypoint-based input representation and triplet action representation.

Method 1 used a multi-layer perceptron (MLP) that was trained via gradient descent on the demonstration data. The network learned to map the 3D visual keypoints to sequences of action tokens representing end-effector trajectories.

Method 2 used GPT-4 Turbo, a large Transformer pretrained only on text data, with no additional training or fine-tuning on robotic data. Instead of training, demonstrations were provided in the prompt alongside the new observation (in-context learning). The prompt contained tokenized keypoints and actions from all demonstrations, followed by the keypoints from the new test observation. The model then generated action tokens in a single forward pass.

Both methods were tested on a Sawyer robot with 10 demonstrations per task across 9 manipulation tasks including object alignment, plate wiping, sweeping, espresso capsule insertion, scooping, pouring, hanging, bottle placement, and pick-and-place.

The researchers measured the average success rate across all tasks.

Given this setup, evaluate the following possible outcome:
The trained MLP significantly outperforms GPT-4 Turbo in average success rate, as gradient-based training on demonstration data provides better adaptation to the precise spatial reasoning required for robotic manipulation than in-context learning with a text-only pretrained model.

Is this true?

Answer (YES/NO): NO